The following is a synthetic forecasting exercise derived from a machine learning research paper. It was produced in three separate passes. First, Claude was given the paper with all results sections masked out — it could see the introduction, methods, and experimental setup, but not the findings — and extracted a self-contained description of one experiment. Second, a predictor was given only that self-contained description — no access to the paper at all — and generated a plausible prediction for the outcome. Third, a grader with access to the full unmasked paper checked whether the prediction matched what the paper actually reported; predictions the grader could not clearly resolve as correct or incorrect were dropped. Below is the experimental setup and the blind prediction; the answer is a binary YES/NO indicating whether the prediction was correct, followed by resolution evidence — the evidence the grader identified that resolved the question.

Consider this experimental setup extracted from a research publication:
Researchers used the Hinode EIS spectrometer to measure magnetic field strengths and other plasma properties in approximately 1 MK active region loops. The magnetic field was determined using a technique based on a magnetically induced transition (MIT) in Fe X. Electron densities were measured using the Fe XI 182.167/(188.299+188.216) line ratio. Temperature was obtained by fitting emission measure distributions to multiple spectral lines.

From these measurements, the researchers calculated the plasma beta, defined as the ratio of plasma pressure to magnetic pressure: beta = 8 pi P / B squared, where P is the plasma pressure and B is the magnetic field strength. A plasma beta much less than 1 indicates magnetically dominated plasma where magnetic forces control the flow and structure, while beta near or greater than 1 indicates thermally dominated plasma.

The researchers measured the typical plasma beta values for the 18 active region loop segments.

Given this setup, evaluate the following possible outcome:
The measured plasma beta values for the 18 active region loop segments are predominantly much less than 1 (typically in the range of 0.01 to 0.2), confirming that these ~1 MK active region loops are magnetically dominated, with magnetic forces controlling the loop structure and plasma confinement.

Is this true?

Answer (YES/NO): NO